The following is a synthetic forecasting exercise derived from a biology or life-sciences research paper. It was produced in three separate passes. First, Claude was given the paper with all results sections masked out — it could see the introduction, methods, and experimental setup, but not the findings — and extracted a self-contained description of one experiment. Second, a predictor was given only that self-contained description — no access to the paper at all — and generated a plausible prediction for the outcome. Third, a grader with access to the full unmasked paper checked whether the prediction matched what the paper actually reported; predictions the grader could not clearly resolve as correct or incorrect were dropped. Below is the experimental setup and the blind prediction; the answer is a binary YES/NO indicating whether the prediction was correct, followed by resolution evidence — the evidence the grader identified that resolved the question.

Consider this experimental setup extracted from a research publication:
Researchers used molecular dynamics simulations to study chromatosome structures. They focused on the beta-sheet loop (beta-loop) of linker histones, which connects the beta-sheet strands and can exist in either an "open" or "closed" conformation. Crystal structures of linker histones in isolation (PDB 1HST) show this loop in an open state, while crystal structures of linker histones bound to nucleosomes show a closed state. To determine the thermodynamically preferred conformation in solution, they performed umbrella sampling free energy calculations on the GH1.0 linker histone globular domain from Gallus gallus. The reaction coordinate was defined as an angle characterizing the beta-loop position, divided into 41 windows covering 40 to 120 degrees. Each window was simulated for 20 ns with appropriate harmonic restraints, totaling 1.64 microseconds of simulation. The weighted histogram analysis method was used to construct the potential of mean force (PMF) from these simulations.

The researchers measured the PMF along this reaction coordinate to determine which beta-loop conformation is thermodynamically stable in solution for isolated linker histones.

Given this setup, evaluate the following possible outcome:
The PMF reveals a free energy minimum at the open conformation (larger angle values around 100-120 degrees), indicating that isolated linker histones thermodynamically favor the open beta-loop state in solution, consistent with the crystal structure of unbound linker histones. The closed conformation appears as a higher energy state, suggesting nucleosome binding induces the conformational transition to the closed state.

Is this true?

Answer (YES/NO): NO